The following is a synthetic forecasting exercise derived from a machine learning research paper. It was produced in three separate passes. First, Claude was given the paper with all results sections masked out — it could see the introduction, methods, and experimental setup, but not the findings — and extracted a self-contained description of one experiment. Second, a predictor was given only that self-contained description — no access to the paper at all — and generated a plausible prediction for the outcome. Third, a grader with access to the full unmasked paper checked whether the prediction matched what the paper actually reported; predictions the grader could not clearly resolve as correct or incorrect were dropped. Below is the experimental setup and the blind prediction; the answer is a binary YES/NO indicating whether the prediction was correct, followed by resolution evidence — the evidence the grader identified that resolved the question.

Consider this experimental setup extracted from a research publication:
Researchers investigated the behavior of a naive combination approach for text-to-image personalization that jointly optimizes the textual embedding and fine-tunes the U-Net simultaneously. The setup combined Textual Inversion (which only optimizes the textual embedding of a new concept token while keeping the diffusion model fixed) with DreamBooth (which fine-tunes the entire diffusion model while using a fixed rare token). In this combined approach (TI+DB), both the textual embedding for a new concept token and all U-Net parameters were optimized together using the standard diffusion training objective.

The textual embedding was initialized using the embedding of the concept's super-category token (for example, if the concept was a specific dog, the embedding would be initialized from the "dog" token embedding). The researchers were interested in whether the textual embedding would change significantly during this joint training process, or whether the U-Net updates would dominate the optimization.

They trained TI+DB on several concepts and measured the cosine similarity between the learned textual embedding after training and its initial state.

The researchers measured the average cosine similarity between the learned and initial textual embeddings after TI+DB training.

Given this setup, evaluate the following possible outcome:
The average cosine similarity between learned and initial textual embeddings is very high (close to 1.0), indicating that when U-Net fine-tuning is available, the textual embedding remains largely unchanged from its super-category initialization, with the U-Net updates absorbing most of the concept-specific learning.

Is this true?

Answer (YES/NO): YES